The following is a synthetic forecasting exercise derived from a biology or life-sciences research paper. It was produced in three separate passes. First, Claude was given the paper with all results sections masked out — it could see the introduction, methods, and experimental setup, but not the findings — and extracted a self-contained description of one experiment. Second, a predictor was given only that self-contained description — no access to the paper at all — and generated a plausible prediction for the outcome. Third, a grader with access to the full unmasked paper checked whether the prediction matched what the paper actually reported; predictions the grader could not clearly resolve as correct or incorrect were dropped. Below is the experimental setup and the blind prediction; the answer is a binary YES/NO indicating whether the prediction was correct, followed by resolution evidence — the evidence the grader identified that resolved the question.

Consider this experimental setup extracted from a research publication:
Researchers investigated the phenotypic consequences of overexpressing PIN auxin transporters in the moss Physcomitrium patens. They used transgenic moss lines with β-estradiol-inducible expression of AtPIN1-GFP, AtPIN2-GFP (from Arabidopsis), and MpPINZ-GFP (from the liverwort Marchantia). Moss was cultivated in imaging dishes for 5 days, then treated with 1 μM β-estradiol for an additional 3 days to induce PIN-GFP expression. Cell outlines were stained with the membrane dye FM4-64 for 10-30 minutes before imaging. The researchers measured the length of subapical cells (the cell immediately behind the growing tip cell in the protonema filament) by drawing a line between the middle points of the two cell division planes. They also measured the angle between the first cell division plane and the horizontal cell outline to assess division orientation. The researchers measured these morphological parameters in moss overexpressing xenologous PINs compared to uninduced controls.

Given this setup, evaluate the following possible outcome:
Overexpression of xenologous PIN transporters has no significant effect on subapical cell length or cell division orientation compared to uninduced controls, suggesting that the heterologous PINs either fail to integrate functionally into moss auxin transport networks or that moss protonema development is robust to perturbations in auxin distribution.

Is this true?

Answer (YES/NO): NO